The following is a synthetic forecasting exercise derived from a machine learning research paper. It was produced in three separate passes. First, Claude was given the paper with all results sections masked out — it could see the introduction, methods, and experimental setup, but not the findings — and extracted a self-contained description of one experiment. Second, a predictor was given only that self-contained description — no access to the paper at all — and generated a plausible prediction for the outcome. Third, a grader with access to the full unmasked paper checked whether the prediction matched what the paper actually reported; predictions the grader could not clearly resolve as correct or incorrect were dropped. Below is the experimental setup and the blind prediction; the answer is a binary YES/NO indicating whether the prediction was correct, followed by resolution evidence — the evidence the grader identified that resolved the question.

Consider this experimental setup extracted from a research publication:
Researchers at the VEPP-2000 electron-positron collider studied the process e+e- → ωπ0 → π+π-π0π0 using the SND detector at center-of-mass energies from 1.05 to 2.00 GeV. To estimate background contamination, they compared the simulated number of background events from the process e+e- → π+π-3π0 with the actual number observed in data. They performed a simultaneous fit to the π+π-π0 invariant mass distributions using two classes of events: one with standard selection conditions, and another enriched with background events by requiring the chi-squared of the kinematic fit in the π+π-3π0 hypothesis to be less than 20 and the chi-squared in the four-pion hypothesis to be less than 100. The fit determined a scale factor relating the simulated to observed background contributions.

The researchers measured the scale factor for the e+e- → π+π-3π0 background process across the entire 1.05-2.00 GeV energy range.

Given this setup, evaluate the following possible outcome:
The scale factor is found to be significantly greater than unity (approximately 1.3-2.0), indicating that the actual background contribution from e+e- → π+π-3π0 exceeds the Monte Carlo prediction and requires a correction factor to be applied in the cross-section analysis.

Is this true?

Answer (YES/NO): NO